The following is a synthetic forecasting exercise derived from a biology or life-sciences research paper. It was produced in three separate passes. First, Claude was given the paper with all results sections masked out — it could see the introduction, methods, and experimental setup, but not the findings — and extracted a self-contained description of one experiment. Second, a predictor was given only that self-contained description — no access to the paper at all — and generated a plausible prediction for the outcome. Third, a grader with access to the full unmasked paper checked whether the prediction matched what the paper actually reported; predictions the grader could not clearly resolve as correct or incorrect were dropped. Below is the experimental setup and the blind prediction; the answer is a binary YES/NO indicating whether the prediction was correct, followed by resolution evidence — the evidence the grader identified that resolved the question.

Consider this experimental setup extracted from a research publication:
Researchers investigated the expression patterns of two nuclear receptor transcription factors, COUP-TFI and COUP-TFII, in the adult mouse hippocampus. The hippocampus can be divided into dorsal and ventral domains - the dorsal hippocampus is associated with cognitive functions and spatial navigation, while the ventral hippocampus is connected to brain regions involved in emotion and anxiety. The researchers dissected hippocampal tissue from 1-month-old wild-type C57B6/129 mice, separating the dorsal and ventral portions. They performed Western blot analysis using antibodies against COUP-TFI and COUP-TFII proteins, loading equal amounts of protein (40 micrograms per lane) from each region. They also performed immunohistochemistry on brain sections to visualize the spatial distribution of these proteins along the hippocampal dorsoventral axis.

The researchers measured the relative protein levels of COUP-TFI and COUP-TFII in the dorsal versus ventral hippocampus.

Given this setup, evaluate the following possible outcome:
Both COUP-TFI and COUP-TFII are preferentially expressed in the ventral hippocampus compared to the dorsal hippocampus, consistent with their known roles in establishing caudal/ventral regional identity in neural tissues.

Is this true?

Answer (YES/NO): NO